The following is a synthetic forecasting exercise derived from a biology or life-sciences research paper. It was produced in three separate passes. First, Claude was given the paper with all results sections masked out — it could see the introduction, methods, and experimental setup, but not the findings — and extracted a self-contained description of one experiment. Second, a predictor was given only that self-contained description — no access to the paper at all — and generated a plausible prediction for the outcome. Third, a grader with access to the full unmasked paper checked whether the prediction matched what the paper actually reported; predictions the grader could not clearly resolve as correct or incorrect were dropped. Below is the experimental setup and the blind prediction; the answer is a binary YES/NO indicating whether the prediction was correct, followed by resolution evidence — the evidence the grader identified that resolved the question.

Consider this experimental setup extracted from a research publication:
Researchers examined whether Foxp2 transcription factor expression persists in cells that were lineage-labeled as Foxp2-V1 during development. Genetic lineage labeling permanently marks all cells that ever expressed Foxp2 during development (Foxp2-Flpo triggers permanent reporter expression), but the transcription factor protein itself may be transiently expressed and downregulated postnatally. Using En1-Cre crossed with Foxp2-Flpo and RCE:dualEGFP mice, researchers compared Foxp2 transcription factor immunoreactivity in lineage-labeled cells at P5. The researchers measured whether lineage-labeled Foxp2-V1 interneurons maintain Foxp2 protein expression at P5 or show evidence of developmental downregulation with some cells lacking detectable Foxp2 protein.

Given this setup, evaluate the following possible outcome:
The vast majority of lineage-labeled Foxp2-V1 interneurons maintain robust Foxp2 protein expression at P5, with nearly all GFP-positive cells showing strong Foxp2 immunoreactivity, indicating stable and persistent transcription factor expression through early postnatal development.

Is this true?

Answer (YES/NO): NO